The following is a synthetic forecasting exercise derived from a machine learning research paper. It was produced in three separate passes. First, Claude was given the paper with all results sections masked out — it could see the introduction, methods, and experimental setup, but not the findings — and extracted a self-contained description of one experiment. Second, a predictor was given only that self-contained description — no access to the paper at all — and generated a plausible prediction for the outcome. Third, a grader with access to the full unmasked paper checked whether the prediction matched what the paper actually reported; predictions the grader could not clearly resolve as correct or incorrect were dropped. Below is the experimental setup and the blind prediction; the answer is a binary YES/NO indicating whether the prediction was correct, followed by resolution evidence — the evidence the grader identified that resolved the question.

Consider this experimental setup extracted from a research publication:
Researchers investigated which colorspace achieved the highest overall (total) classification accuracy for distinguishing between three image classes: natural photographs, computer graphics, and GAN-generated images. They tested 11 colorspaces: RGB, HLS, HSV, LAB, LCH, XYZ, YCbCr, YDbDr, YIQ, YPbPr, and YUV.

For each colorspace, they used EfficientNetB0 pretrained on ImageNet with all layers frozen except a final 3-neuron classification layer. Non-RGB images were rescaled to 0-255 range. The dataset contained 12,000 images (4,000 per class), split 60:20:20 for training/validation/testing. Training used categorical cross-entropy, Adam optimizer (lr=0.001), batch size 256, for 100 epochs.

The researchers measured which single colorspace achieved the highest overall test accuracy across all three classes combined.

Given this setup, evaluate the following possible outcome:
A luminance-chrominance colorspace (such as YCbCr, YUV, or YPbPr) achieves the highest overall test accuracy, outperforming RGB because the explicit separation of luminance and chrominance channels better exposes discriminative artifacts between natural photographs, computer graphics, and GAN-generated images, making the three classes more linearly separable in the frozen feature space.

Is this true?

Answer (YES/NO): NO